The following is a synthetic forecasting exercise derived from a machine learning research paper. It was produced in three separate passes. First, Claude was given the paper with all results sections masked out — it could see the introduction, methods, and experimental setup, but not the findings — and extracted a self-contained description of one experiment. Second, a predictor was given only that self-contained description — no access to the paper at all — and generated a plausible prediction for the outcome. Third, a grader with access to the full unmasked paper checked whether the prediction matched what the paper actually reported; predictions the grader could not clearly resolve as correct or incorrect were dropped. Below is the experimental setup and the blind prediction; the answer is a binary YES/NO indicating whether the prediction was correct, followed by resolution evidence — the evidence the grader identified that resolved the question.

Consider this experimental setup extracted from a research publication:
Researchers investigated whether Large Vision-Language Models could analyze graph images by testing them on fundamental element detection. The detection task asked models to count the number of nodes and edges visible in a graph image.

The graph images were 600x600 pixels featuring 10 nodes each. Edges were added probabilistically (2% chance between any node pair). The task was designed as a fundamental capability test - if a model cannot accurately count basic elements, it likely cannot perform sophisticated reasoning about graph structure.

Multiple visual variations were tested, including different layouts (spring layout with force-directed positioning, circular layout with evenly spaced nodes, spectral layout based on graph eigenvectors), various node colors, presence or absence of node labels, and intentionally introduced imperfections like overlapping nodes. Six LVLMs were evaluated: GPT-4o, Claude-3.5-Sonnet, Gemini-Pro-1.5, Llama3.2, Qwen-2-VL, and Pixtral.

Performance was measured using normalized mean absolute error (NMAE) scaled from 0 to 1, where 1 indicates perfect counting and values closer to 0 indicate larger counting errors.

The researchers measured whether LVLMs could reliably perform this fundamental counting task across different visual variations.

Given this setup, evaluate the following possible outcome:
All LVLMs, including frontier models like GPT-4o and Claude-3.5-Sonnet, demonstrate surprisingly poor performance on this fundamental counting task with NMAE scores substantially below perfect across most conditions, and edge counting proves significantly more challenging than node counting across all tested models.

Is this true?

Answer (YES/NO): NO